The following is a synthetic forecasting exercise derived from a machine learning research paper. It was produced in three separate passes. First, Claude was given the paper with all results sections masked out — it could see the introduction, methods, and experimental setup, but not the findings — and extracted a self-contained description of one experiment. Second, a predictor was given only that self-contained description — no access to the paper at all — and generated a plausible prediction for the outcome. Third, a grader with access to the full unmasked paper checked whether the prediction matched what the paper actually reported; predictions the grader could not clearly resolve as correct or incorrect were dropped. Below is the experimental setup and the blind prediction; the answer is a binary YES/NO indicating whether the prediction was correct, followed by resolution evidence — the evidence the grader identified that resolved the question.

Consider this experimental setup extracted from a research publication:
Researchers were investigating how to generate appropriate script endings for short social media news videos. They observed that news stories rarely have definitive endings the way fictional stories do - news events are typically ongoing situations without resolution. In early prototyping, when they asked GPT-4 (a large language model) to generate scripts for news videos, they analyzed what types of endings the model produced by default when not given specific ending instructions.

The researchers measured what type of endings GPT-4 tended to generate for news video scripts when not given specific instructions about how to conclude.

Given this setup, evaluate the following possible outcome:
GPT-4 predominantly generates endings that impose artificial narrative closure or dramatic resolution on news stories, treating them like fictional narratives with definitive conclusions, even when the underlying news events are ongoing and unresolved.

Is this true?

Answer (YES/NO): YES